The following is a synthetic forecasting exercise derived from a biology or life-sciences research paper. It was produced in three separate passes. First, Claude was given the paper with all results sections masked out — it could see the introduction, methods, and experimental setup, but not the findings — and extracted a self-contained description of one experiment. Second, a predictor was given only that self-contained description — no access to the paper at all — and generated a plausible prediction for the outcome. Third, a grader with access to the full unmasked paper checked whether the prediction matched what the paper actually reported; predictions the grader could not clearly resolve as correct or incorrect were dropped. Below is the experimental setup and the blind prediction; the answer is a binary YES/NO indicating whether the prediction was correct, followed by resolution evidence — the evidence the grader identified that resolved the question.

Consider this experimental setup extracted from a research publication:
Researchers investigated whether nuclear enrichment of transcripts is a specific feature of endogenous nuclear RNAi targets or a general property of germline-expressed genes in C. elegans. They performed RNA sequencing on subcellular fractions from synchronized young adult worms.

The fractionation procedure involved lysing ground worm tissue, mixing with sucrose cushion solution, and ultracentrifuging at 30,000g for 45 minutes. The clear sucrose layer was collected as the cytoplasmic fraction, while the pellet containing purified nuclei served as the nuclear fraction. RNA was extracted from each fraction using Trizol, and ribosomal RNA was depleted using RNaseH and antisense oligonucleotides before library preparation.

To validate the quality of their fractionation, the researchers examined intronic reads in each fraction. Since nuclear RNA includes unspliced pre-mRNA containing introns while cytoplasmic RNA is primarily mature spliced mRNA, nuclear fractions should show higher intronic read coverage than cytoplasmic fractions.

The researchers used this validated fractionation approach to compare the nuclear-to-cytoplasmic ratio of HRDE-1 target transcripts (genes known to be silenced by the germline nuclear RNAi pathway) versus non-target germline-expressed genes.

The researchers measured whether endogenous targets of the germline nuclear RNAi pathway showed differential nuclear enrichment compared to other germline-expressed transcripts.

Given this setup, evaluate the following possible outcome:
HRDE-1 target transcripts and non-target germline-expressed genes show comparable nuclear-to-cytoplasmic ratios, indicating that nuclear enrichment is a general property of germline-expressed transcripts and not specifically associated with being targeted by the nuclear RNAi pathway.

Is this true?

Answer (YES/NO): NO